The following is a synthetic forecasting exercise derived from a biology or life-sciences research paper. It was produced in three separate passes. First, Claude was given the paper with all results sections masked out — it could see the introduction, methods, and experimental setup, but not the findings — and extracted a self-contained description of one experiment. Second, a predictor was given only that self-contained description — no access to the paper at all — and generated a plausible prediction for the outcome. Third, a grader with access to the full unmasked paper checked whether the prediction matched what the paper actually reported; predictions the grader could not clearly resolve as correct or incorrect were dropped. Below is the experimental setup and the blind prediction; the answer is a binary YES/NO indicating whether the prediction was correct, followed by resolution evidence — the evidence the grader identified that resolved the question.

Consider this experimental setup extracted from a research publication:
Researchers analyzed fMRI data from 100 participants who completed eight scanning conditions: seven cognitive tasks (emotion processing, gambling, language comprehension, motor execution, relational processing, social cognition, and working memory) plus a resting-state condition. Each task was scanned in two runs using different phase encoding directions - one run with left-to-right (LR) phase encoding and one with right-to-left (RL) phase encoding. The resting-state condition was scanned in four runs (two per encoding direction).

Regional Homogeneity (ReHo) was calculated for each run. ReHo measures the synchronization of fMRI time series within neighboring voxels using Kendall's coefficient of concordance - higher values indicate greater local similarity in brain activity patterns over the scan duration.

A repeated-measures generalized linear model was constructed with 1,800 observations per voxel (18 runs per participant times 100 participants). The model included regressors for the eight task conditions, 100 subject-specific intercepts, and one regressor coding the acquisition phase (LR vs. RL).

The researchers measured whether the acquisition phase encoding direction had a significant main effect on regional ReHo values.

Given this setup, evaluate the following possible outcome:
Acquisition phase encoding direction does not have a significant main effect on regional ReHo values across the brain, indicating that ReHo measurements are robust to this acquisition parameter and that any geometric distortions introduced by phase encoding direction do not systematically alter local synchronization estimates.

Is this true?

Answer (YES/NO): NO